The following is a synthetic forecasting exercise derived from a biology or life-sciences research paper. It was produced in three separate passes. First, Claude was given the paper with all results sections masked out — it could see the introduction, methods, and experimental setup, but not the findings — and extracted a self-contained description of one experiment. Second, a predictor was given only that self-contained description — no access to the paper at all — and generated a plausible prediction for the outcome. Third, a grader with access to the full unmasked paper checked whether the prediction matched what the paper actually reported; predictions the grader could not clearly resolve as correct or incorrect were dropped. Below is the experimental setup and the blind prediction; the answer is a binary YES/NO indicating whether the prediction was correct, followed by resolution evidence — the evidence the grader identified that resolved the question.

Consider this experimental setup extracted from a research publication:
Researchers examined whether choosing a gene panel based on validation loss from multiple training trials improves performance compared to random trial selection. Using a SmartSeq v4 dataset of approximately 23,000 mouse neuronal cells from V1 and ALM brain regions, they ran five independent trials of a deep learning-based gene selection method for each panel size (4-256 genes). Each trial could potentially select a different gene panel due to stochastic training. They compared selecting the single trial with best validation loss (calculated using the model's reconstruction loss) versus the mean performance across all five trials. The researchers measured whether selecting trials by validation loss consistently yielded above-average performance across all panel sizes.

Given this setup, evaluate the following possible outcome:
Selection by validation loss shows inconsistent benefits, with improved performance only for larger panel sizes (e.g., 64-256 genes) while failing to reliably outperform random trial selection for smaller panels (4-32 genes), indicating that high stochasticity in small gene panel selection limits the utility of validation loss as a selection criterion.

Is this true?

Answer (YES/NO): NO